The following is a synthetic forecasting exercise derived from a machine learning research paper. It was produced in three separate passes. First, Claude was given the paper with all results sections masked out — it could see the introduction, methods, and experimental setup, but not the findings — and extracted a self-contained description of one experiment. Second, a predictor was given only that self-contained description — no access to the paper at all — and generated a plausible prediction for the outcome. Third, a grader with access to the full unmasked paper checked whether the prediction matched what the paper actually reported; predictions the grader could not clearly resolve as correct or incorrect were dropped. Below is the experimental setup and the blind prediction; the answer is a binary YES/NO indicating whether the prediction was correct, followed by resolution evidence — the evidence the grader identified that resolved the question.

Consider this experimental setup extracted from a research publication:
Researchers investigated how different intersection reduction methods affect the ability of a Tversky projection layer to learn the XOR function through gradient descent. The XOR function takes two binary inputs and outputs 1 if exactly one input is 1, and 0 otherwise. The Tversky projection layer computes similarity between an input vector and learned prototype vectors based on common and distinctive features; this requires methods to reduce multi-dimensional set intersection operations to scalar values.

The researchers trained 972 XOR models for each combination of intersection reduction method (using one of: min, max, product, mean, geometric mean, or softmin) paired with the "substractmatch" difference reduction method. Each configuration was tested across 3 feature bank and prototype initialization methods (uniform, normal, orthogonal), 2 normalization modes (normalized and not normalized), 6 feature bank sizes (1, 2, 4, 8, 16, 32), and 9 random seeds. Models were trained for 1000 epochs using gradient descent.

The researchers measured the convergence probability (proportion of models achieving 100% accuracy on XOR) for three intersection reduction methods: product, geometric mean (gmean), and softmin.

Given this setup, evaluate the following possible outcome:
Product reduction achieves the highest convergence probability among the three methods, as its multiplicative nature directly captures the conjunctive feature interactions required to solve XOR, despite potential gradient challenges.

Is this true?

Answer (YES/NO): YES